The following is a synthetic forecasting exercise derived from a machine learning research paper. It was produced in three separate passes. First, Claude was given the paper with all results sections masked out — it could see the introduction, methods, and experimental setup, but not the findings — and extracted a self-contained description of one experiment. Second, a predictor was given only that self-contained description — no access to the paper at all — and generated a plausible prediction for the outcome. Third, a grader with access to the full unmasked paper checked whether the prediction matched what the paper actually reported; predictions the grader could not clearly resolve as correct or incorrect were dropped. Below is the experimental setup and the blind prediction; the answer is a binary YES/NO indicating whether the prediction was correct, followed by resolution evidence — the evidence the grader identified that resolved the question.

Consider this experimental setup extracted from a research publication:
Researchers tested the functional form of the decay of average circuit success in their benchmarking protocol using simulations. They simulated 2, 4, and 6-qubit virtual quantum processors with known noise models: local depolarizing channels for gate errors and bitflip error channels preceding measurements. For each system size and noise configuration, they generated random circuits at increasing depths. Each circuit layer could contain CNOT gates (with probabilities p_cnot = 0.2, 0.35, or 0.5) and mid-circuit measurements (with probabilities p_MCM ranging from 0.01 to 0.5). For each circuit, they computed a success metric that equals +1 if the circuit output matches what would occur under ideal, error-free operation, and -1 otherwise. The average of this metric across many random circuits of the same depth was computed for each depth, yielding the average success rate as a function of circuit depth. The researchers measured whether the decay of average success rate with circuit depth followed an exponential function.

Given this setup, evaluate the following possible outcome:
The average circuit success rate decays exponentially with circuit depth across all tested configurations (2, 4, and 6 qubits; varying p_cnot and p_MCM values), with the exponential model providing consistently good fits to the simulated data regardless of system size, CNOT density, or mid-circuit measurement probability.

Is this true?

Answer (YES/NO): YES